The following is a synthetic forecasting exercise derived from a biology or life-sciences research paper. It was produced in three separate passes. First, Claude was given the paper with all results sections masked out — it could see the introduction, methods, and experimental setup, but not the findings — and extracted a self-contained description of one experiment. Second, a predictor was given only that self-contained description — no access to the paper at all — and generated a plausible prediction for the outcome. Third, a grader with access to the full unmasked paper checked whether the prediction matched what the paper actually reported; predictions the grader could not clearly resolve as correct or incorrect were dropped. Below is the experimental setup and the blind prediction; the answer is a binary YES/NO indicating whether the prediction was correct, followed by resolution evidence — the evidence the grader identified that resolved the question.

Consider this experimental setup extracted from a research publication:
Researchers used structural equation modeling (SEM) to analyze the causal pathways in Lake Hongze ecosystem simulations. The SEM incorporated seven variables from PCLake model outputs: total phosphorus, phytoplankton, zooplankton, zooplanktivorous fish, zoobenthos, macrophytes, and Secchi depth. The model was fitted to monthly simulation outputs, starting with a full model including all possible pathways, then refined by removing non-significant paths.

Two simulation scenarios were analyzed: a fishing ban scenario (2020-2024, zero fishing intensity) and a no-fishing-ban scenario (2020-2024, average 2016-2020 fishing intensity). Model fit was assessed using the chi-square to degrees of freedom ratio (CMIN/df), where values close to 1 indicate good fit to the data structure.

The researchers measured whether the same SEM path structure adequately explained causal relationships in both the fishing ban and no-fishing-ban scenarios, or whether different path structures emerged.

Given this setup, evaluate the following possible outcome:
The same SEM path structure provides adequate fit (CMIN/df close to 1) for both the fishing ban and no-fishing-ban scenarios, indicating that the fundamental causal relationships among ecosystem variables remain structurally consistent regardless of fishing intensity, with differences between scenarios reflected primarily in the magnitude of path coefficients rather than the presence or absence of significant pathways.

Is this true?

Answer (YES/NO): NO